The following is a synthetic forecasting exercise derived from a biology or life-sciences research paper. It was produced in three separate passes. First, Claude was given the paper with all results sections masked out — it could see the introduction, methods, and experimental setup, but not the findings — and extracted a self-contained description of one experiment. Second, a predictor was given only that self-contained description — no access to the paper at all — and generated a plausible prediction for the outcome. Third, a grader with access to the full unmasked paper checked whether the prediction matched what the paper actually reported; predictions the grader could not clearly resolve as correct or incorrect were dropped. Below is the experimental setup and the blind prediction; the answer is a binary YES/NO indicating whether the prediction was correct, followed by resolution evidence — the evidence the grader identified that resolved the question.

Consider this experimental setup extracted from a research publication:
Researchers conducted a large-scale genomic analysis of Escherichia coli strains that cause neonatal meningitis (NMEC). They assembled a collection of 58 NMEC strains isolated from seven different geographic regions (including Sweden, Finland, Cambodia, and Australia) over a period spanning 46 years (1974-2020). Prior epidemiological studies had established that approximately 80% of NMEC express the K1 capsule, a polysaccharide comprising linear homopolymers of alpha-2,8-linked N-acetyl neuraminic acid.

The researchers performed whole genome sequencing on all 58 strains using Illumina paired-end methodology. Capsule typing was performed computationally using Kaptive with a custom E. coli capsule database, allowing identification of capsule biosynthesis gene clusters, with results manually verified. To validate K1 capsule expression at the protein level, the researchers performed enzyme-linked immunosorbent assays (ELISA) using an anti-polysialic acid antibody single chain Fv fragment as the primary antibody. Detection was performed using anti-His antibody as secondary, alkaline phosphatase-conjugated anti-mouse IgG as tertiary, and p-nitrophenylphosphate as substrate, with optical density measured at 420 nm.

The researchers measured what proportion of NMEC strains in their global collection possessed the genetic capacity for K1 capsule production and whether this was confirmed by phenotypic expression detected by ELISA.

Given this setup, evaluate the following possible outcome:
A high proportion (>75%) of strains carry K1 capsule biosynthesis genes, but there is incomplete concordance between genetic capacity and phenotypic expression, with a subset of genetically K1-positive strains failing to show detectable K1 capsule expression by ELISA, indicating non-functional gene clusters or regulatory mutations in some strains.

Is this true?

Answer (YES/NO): NO